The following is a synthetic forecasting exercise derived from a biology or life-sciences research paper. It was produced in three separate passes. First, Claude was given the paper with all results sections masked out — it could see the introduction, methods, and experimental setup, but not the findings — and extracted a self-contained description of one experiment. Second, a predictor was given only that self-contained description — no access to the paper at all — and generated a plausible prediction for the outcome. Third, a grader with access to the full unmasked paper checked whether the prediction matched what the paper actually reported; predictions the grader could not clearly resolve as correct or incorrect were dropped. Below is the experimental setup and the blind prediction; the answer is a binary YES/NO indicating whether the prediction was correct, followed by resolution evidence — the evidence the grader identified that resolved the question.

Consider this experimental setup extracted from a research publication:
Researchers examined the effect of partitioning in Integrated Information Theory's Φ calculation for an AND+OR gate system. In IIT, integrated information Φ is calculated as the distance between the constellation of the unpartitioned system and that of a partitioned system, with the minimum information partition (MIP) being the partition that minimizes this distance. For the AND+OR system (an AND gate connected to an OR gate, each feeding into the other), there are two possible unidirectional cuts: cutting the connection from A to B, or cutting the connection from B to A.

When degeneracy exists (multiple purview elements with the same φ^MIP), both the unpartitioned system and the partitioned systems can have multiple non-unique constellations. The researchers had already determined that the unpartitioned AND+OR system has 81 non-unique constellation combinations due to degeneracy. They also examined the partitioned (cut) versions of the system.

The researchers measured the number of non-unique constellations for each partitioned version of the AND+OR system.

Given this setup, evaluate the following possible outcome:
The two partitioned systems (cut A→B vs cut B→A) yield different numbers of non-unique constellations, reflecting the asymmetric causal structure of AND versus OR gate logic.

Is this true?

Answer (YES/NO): NO